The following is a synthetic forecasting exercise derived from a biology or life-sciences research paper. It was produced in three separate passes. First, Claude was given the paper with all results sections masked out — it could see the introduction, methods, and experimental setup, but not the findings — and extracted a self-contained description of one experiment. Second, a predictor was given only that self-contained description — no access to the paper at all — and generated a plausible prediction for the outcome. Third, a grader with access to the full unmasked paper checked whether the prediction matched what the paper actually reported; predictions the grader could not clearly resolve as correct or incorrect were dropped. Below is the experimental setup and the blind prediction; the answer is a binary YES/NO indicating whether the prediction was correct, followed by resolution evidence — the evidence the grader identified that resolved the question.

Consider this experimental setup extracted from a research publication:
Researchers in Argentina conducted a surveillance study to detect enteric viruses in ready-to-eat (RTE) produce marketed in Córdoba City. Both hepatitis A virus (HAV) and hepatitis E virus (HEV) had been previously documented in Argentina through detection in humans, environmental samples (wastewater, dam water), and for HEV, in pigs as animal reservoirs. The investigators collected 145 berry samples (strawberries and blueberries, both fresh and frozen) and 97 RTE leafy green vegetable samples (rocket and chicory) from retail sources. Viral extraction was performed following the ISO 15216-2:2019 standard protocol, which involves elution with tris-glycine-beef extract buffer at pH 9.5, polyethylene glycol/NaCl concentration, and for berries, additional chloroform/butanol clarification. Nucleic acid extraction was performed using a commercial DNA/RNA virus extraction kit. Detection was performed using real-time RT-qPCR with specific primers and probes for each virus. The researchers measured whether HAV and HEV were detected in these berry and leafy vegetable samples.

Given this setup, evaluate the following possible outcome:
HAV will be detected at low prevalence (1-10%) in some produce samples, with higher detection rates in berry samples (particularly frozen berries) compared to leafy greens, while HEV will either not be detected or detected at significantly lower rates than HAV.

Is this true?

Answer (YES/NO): NO